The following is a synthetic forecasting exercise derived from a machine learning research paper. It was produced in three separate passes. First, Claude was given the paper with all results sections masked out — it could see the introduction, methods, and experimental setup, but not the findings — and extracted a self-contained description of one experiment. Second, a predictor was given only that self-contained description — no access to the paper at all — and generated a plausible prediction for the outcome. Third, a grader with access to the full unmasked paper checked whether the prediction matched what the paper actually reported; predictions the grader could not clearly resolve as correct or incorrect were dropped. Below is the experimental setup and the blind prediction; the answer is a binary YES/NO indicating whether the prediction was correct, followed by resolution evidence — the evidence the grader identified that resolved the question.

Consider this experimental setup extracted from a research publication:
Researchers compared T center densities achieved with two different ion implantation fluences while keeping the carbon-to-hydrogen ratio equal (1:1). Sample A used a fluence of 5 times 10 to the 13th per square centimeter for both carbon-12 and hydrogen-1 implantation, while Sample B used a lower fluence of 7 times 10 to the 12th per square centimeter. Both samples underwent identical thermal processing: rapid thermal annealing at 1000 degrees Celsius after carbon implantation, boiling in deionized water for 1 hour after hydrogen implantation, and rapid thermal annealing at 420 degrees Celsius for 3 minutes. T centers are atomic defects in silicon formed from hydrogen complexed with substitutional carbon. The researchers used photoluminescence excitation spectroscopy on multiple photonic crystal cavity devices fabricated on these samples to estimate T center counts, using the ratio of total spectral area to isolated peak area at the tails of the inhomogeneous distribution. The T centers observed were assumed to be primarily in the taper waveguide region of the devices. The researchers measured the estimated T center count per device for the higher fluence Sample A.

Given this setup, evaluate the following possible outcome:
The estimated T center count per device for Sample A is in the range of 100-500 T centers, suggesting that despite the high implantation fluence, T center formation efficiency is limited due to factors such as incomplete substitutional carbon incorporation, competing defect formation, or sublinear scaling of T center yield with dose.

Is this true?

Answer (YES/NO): YES